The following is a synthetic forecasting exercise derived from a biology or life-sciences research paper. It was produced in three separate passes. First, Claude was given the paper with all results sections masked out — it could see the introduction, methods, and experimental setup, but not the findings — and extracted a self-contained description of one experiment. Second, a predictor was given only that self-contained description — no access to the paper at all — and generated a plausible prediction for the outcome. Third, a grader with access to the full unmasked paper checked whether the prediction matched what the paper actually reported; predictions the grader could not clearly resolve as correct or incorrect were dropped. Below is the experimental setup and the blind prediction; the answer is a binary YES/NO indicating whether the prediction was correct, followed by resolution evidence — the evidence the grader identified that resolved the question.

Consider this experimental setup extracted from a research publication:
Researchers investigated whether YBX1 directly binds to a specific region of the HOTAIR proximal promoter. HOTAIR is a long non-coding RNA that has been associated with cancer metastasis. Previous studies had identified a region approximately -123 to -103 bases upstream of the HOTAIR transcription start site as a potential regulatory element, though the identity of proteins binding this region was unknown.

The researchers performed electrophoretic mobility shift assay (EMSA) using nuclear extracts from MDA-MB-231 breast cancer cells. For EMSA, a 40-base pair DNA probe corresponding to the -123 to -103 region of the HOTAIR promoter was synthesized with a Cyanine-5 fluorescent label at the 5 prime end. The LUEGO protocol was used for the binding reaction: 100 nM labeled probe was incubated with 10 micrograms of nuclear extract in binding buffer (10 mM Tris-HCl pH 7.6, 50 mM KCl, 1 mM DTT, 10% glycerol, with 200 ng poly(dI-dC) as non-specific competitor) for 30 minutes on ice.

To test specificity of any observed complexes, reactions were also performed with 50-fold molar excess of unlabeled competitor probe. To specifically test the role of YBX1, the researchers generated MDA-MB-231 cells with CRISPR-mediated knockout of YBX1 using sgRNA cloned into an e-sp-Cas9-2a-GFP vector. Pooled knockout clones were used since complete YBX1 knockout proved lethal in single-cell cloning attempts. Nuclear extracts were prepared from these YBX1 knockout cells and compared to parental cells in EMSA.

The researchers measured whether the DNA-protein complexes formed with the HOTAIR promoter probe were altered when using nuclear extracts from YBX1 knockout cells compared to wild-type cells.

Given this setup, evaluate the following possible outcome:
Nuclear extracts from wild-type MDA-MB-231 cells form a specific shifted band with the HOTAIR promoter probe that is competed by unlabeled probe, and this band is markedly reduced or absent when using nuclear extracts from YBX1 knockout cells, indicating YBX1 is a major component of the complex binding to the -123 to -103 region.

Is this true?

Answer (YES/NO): NO